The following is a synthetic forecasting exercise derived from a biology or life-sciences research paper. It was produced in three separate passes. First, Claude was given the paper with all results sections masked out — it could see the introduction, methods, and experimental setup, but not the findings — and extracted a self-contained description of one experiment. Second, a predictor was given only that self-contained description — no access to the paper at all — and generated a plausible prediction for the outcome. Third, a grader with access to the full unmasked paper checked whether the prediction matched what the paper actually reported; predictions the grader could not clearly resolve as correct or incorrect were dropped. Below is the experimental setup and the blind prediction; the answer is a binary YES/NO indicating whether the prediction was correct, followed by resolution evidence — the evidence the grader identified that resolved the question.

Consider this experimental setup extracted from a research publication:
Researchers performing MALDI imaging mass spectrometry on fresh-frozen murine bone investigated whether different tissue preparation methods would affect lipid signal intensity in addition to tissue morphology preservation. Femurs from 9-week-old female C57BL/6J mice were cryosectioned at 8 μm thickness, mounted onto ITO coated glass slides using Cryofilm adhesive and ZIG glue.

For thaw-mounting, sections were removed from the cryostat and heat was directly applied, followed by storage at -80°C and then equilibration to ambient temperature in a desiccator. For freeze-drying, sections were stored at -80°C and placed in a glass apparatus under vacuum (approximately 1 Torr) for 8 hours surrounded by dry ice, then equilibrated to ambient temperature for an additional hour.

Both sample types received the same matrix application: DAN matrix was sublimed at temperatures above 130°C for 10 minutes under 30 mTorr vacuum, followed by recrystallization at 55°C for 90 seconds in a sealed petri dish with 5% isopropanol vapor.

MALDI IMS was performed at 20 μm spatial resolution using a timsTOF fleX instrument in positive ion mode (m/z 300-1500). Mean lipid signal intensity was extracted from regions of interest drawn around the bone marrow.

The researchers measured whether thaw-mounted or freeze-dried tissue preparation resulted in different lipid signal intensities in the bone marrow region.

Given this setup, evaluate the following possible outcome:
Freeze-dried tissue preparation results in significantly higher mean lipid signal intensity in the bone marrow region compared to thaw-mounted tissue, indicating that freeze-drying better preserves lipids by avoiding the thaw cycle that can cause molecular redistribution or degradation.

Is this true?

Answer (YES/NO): NO